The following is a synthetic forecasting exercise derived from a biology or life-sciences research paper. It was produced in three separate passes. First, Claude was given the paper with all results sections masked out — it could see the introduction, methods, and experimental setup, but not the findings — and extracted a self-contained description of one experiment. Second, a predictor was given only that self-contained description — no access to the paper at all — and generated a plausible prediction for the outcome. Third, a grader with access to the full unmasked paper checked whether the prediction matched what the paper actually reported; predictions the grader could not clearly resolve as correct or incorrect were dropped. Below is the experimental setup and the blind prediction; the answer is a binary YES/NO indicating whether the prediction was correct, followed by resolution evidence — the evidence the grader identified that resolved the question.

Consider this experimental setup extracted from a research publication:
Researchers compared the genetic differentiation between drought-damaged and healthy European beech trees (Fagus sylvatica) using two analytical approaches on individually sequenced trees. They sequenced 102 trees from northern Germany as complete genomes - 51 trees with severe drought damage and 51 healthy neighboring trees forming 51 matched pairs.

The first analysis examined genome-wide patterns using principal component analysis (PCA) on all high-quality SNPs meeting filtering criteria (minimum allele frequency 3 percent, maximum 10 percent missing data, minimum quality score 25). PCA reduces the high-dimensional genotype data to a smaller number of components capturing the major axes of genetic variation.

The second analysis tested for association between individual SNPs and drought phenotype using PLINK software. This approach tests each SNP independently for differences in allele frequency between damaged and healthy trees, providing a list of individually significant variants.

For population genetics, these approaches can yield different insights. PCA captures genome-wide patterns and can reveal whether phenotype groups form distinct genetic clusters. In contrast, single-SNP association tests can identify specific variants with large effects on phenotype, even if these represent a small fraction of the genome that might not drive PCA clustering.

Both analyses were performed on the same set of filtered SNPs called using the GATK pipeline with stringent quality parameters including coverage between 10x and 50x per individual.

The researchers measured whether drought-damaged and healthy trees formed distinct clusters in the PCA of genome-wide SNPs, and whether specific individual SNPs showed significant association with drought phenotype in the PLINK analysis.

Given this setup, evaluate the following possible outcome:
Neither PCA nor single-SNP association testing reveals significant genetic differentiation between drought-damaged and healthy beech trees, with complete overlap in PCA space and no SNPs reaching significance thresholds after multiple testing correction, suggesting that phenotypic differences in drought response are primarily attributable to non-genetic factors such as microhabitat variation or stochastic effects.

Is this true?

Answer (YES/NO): NO